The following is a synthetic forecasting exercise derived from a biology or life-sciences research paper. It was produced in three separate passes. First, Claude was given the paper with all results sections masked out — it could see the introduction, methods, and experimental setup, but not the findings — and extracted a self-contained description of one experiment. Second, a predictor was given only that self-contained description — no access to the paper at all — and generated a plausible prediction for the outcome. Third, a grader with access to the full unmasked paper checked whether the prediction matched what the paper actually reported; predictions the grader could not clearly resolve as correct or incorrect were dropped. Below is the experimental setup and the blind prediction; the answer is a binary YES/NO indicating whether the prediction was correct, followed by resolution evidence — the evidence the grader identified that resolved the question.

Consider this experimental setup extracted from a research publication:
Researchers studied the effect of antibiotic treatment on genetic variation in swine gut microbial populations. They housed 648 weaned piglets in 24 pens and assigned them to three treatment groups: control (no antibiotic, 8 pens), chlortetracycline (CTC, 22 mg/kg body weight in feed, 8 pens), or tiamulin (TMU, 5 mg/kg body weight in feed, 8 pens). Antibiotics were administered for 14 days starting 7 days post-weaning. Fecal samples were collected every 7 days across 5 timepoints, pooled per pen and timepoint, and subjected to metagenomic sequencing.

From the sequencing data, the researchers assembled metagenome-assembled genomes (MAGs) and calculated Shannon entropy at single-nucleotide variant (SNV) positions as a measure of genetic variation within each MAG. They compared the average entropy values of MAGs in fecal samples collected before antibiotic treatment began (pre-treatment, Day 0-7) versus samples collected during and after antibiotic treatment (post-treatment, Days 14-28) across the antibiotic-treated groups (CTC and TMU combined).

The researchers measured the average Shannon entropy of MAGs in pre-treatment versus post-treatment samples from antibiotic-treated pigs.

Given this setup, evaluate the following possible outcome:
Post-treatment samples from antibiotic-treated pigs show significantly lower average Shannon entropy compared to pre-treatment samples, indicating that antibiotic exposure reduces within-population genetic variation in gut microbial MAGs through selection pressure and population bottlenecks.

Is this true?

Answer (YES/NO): NO